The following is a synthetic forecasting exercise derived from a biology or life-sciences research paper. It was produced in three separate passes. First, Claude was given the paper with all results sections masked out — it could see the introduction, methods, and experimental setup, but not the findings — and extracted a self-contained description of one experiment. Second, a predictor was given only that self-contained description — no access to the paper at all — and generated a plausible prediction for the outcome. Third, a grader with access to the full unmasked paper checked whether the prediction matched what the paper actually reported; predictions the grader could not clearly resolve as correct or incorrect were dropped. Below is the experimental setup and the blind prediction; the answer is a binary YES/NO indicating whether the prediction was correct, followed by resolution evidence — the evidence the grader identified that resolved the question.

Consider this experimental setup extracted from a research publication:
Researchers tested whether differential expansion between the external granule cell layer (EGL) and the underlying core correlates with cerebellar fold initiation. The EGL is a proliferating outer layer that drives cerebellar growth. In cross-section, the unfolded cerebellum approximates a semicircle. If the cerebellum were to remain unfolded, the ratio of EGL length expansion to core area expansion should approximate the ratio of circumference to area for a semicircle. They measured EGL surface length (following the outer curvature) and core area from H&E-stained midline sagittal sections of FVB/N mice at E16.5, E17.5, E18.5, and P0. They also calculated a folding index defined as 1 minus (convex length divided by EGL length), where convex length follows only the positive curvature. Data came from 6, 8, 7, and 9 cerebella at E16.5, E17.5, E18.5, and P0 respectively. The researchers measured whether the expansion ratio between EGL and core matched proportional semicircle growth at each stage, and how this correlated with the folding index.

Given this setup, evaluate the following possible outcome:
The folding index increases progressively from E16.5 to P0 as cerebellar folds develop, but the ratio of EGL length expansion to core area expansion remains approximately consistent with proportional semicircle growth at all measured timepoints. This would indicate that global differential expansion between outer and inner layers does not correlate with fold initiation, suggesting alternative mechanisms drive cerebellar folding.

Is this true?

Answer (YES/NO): NO